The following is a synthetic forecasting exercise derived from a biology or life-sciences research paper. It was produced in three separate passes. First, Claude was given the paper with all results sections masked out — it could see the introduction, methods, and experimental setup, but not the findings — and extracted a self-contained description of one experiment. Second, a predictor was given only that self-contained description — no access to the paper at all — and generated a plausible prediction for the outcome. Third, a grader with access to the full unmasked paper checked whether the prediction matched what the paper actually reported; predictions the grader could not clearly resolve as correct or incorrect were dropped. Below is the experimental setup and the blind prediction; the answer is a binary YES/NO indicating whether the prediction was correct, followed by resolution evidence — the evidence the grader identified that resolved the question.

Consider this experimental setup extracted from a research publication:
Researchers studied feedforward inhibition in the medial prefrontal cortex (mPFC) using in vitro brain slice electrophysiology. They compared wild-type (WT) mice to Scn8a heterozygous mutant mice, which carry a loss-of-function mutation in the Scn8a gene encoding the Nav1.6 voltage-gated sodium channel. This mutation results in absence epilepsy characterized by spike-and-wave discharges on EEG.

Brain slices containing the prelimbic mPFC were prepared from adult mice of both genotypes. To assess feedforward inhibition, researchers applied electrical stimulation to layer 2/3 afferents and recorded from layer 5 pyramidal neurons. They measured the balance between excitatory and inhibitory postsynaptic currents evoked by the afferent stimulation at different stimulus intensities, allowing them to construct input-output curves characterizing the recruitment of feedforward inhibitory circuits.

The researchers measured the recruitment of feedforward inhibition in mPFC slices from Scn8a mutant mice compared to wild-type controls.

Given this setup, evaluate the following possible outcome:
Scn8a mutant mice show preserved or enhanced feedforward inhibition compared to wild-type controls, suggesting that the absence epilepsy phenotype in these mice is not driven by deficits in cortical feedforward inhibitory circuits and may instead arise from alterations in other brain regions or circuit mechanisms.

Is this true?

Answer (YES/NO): NO